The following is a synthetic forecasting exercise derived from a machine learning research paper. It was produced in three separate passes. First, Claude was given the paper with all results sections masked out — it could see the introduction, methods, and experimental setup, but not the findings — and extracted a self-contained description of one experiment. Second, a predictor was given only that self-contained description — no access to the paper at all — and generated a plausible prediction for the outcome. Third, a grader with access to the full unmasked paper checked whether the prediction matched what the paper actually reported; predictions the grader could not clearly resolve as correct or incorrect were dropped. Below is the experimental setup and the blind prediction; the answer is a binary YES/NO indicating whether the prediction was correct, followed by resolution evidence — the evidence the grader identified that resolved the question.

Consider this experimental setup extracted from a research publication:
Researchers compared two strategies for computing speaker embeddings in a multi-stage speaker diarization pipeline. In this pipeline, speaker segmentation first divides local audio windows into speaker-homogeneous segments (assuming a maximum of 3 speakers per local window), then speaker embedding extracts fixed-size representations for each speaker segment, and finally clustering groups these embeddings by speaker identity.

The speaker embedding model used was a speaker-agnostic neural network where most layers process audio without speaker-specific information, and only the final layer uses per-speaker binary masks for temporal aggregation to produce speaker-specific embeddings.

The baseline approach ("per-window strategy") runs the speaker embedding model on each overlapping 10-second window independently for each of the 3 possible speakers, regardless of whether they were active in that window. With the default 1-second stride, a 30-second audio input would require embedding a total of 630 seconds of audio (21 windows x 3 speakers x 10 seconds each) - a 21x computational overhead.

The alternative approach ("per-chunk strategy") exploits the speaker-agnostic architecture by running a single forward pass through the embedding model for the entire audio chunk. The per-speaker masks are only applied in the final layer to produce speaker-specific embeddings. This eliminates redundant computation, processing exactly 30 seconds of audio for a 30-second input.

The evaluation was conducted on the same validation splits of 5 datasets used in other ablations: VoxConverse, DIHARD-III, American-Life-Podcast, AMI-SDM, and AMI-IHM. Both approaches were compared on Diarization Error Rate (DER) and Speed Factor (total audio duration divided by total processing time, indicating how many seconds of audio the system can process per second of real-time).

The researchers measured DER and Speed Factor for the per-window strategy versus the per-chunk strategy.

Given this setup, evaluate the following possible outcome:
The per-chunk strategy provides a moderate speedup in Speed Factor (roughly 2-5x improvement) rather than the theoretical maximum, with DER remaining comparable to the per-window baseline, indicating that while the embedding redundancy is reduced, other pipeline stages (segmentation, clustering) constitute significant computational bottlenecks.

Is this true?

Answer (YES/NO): NO